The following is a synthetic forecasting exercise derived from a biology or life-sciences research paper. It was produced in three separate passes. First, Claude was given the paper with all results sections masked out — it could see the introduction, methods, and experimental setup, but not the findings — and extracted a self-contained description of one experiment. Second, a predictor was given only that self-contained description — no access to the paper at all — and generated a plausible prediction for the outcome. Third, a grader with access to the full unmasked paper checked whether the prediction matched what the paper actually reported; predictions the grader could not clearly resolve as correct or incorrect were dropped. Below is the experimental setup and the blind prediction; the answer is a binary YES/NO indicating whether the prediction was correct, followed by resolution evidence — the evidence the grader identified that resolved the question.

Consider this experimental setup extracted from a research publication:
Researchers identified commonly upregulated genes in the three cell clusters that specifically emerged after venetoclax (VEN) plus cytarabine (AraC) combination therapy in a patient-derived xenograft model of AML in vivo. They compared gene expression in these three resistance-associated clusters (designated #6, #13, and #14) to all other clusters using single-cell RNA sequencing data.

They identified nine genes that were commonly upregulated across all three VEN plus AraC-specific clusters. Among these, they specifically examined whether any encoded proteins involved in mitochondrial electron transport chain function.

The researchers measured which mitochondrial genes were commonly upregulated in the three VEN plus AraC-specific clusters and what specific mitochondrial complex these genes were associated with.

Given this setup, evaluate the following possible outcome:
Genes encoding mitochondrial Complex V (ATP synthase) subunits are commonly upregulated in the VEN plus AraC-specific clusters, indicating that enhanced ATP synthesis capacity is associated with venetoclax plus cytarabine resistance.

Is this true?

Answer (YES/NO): NO